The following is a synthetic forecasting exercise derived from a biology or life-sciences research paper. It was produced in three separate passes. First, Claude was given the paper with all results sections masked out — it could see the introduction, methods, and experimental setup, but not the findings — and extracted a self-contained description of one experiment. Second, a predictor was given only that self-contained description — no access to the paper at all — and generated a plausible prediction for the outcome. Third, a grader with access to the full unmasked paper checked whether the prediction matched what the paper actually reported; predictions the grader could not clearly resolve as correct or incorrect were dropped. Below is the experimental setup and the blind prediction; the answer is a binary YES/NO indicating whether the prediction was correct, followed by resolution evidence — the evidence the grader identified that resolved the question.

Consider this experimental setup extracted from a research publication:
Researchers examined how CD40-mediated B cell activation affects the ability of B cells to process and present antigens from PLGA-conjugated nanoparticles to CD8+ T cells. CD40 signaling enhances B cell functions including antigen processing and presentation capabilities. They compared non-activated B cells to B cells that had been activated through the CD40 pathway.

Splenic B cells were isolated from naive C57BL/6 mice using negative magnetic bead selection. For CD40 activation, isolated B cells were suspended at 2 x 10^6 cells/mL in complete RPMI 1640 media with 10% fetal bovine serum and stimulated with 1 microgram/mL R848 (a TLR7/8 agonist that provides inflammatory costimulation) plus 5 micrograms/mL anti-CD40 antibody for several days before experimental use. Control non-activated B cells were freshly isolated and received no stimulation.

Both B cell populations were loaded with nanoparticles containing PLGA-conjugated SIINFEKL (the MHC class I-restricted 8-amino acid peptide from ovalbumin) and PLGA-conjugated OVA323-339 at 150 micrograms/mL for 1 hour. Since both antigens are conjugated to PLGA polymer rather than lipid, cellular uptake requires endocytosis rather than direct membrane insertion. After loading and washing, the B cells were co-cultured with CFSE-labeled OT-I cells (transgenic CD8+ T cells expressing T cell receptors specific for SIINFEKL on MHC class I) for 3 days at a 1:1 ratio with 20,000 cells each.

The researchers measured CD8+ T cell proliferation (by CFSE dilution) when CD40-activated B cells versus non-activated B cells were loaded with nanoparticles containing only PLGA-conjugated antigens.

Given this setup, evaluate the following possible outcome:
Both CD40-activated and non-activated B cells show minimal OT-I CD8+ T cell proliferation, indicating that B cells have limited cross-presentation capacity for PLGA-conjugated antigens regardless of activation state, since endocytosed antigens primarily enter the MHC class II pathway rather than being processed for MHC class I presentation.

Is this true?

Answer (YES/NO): YES